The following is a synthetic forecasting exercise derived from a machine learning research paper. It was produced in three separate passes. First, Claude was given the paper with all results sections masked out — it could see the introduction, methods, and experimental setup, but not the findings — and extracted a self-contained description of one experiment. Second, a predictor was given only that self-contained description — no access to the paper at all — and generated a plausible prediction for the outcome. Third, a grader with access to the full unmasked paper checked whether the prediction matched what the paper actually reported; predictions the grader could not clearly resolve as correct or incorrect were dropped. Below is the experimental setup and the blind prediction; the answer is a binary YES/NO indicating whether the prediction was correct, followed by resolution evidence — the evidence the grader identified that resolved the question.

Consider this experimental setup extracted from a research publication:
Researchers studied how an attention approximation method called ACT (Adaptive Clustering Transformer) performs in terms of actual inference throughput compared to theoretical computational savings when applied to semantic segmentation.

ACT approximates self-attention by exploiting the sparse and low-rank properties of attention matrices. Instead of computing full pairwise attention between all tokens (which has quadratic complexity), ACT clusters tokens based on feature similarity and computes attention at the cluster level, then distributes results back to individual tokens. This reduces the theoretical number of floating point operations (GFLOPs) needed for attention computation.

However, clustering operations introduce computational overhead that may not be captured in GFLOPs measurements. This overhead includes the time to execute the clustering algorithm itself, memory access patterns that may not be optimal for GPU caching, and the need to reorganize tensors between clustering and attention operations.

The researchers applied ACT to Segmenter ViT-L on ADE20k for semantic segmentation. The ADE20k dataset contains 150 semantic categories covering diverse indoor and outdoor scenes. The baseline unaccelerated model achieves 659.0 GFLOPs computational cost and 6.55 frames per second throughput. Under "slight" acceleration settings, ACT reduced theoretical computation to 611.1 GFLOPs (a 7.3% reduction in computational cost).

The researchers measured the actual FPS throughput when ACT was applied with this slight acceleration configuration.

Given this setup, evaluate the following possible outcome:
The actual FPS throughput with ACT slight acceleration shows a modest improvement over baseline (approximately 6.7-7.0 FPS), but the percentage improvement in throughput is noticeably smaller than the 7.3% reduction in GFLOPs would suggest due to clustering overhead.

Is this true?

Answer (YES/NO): NO